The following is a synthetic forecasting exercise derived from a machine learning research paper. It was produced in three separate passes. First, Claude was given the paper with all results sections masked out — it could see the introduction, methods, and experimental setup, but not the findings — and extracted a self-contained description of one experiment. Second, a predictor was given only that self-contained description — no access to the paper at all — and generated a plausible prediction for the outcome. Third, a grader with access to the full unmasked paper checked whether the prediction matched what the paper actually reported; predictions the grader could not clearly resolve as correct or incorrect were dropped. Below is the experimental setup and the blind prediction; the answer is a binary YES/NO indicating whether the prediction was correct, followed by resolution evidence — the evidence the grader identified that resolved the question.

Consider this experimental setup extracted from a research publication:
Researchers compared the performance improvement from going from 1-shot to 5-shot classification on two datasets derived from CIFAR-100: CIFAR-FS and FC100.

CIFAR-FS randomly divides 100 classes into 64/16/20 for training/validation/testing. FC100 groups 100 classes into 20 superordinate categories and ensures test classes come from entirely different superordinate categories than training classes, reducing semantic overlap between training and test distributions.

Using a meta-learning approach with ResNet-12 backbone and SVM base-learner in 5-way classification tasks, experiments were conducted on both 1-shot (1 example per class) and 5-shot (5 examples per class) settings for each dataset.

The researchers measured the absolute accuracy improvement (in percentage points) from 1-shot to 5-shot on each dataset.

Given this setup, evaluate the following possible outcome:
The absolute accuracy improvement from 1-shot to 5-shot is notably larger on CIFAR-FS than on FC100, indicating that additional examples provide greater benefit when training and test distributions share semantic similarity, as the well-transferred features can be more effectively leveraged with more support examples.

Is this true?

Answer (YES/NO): NO